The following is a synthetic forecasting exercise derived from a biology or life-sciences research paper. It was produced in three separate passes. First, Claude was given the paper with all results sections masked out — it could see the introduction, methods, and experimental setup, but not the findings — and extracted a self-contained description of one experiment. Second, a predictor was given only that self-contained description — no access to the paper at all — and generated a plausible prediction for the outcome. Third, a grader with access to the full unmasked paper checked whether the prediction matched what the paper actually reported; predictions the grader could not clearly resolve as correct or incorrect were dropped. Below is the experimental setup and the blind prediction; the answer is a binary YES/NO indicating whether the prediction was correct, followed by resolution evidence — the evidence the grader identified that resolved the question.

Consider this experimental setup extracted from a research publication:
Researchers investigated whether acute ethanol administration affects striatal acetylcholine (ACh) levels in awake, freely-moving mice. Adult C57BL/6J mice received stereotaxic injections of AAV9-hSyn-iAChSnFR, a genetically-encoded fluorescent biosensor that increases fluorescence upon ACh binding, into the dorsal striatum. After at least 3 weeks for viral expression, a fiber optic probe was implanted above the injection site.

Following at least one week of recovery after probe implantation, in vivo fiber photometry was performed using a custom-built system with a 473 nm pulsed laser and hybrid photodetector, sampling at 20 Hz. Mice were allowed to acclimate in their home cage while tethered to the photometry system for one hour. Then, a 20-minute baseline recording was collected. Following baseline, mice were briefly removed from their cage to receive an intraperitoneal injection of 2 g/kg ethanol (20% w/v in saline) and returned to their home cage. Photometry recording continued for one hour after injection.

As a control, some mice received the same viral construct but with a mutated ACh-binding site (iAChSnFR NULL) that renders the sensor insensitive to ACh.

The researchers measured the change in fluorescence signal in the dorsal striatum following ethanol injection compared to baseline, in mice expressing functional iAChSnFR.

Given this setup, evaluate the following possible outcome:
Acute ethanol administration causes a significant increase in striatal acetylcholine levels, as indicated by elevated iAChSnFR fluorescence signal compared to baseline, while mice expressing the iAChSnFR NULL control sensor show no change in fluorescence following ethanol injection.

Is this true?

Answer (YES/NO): NO